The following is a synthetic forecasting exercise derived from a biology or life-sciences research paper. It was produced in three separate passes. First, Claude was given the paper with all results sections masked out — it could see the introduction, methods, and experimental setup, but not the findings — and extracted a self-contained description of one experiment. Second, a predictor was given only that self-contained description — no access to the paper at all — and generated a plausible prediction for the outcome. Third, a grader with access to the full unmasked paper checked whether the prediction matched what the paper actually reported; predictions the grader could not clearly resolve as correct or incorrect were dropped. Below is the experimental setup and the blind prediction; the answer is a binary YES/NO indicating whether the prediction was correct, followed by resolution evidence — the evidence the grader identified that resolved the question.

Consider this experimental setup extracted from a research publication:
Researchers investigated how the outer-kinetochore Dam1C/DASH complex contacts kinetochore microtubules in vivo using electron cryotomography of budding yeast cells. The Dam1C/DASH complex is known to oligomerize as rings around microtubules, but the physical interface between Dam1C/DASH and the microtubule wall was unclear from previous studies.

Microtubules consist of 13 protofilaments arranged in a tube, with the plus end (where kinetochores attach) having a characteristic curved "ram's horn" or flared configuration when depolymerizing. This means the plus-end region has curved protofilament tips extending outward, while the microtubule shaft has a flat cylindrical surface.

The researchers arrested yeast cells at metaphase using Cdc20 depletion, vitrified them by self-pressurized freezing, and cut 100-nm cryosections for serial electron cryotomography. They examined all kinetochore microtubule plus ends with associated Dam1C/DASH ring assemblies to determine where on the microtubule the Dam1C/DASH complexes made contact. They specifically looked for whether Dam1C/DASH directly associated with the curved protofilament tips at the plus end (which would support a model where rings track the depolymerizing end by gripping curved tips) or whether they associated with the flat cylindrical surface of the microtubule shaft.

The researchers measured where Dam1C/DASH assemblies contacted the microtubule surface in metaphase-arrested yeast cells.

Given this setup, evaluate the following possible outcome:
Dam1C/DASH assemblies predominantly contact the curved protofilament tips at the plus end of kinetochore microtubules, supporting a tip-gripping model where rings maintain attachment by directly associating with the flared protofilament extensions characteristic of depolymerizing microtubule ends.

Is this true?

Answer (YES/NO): NO